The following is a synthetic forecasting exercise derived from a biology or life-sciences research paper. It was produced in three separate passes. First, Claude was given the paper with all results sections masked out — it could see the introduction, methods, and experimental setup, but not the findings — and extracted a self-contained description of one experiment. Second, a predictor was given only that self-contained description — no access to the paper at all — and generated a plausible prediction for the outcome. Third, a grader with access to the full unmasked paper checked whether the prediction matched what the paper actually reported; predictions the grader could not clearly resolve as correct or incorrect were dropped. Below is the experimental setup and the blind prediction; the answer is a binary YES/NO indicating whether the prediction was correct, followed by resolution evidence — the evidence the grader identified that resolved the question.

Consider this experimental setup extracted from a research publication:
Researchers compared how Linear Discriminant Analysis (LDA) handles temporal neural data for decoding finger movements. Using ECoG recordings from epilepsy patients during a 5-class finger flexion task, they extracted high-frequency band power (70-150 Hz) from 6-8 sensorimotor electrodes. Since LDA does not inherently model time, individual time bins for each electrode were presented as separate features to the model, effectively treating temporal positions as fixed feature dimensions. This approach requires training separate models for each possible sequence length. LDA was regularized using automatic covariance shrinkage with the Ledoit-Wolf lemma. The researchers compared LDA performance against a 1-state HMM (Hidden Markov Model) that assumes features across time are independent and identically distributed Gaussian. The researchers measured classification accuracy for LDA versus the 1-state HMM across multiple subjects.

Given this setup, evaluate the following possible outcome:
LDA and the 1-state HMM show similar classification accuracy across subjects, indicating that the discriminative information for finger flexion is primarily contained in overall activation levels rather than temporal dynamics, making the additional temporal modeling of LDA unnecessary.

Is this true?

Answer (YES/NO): NO